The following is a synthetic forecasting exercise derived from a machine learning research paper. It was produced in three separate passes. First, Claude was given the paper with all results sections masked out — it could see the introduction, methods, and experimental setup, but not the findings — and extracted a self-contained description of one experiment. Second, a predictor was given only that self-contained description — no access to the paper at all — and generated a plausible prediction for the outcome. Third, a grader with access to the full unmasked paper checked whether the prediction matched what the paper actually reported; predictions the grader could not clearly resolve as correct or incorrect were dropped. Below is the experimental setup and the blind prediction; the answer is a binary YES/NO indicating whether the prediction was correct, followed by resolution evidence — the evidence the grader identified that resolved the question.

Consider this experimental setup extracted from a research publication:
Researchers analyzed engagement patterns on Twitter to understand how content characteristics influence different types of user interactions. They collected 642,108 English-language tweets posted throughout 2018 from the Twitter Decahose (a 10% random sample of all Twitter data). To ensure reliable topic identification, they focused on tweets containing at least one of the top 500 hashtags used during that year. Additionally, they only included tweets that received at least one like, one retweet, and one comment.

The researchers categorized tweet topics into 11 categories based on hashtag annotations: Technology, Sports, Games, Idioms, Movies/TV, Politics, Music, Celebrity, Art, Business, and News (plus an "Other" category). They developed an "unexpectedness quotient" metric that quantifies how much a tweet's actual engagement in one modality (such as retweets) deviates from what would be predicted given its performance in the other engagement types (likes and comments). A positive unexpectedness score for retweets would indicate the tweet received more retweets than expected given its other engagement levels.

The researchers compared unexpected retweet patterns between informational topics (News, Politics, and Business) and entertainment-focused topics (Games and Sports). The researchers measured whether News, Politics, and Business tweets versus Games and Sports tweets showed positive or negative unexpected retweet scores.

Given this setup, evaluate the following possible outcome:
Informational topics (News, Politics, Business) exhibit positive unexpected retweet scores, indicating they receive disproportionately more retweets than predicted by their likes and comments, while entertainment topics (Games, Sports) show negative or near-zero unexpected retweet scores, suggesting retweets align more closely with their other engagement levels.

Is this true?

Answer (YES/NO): YES